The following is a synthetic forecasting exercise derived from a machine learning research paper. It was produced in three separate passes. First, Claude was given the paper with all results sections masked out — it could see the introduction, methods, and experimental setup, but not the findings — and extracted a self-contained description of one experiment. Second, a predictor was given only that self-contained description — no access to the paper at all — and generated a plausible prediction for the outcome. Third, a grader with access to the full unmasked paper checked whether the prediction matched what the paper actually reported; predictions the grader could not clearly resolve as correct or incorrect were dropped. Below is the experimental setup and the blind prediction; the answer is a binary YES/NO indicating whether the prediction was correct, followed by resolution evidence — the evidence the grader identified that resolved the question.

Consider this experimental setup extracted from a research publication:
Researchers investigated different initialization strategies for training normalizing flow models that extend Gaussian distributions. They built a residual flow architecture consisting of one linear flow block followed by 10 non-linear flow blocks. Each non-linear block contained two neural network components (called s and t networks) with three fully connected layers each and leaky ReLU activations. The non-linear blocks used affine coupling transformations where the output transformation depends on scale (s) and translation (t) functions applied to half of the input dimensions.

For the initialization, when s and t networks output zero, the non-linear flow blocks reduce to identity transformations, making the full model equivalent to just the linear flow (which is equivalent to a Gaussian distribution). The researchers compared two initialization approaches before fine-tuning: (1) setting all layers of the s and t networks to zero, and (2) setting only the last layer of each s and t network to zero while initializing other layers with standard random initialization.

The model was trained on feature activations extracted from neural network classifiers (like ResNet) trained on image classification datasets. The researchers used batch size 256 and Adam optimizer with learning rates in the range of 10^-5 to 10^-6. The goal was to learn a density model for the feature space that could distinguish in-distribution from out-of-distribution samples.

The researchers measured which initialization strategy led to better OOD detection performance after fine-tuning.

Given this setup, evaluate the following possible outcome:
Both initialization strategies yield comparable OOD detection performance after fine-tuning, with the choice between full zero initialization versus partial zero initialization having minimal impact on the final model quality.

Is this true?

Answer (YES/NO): NO